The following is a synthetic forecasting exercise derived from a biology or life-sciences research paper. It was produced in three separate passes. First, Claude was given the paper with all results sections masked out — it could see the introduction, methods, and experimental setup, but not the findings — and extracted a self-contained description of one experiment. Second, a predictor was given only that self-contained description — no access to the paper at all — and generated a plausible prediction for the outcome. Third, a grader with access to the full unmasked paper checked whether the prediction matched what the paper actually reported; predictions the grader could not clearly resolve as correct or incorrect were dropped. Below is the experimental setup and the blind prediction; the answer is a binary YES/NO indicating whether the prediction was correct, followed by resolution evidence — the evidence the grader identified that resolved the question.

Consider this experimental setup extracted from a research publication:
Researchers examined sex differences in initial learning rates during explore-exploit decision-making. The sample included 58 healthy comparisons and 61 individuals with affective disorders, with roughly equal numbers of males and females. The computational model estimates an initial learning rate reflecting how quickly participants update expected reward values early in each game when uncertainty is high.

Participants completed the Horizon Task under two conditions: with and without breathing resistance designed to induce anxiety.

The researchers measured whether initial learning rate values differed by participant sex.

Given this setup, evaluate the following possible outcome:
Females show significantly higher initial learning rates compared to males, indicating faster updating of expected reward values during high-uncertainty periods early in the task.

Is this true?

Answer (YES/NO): NO